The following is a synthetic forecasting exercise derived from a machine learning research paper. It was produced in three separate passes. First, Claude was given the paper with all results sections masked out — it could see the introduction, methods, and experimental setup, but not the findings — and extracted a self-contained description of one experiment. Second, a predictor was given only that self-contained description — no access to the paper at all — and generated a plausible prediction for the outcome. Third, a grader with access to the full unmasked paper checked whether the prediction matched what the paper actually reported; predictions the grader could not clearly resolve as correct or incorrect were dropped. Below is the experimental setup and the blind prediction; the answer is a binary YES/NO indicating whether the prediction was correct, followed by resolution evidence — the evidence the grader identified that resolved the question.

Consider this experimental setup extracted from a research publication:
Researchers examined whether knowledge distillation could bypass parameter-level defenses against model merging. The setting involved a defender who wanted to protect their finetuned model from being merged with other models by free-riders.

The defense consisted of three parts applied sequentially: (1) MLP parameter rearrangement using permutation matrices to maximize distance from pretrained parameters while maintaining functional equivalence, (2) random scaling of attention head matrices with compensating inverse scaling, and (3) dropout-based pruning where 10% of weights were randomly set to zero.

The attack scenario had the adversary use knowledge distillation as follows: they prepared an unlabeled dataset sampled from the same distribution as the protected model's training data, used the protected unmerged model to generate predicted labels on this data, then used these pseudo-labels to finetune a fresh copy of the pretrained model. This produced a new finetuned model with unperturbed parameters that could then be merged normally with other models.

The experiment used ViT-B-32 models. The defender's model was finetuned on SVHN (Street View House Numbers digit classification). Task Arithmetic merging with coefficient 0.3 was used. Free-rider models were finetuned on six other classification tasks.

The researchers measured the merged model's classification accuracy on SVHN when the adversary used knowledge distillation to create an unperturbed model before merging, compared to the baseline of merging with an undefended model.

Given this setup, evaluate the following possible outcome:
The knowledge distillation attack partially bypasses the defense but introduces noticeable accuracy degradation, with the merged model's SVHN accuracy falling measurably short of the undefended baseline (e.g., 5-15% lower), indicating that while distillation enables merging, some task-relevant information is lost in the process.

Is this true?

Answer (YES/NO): NO